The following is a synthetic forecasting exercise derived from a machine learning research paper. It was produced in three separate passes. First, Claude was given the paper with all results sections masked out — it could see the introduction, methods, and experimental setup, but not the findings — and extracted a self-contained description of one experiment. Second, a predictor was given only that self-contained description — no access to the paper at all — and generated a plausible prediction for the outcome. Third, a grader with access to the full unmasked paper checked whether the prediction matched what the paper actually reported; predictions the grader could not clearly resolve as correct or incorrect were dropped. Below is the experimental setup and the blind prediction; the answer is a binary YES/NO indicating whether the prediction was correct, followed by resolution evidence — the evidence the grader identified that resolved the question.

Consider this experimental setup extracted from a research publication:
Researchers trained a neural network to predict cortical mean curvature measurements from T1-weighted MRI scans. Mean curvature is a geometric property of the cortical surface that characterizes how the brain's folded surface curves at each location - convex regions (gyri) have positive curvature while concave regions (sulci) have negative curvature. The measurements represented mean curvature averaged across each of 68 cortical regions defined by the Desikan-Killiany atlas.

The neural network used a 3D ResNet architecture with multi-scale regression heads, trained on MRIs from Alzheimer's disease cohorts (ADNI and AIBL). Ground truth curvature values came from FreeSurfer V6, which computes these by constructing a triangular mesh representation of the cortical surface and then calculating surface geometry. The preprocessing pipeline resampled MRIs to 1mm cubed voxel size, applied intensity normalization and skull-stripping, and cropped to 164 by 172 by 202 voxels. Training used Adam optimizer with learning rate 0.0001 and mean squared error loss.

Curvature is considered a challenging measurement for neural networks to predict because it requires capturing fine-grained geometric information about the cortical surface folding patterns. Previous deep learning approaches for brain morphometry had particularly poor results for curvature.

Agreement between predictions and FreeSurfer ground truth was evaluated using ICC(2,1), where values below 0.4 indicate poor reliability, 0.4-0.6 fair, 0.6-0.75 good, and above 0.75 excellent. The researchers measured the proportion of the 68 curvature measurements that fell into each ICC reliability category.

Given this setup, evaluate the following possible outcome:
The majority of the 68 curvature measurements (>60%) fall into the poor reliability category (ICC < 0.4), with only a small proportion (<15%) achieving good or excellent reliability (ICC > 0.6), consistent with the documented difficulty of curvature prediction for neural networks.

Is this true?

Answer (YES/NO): NO